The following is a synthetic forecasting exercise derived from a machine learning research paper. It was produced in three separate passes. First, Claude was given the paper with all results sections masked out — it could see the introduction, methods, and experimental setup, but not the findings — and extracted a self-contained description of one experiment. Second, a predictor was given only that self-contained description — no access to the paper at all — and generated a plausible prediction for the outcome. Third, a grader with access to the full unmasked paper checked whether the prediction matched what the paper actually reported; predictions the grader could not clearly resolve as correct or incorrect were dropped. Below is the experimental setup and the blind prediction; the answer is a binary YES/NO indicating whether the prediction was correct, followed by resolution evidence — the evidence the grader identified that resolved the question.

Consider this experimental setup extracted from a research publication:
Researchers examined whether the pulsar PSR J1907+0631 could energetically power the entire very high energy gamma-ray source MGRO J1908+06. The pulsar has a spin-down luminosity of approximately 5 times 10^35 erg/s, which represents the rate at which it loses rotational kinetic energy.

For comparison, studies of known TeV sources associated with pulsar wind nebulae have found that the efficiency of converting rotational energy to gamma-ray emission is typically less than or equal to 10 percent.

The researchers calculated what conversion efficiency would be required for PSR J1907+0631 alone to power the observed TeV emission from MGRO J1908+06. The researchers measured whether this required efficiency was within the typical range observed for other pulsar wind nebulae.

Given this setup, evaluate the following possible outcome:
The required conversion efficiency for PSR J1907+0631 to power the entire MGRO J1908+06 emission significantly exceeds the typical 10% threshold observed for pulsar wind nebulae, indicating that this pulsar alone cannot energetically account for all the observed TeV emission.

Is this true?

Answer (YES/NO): NO